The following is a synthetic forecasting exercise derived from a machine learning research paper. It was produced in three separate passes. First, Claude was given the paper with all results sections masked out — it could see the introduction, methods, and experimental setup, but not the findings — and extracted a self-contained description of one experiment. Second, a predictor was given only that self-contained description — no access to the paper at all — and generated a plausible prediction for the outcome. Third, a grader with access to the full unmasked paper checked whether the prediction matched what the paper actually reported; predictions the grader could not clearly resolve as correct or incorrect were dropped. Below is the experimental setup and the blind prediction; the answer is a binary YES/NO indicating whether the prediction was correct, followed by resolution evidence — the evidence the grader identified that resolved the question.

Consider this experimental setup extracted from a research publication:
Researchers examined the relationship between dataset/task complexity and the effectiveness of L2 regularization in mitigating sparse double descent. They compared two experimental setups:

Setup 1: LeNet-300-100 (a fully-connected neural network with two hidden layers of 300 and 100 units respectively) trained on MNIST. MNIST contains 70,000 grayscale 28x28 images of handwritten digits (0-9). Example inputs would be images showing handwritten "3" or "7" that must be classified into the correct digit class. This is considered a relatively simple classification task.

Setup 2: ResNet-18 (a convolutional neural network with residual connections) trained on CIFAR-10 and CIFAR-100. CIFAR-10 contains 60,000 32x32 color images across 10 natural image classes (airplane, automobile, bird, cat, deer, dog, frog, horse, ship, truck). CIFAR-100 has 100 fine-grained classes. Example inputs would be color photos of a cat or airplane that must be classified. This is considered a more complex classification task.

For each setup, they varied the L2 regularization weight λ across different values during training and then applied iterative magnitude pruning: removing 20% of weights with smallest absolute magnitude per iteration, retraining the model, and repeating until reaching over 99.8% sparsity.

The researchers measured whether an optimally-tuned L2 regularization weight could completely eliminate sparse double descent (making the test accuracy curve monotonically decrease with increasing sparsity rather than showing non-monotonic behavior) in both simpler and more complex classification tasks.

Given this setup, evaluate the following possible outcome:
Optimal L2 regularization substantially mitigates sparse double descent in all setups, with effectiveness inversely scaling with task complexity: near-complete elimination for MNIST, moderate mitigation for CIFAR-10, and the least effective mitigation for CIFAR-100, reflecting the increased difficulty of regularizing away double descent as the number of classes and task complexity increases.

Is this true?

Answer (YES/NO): NO